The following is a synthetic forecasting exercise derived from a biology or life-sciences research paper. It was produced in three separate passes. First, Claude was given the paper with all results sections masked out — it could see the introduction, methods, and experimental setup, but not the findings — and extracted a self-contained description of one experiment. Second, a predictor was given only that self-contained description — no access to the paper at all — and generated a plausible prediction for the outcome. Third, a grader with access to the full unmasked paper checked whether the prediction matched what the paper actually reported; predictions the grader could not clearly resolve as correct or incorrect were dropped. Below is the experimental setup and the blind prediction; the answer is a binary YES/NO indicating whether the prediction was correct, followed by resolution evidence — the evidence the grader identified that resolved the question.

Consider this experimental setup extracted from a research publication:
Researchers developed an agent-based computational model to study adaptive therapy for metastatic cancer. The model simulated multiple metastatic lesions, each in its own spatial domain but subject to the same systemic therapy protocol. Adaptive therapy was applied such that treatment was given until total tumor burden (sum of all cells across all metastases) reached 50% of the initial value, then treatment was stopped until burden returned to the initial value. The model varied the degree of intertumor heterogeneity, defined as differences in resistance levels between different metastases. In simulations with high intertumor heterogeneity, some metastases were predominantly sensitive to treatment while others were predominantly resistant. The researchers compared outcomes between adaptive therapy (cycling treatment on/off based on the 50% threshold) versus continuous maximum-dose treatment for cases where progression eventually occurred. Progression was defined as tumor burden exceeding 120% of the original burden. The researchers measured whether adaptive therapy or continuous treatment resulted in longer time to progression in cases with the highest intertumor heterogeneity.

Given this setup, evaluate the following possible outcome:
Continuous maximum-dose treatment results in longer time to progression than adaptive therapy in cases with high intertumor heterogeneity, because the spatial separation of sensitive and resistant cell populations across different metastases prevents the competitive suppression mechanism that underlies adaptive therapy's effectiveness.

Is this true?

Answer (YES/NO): YES